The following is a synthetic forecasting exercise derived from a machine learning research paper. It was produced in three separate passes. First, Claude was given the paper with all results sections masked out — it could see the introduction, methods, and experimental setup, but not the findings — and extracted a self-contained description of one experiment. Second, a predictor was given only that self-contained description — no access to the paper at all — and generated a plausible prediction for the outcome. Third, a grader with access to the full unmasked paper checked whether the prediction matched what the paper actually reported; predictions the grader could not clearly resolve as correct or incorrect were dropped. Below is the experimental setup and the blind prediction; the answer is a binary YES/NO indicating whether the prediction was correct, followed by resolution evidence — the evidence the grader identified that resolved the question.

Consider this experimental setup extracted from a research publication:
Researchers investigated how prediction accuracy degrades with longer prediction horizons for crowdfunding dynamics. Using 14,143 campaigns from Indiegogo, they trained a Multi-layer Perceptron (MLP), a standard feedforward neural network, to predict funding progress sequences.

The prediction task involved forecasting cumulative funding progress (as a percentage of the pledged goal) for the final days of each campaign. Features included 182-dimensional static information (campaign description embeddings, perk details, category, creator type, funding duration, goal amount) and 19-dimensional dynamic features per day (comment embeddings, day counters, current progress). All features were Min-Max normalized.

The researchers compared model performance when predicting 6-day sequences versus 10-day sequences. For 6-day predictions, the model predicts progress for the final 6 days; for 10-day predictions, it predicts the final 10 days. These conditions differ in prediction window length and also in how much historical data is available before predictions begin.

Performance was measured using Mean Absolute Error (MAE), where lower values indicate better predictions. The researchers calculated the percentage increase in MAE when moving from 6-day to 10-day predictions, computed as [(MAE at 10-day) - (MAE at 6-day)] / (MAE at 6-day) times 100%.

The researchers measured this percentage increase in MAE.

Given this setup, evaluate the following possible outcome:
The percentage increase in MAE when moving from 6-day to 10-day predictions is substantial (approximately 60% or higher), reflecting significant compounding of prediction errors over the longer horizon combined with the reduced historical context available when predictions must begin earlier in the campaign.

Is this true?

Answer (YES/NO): NO